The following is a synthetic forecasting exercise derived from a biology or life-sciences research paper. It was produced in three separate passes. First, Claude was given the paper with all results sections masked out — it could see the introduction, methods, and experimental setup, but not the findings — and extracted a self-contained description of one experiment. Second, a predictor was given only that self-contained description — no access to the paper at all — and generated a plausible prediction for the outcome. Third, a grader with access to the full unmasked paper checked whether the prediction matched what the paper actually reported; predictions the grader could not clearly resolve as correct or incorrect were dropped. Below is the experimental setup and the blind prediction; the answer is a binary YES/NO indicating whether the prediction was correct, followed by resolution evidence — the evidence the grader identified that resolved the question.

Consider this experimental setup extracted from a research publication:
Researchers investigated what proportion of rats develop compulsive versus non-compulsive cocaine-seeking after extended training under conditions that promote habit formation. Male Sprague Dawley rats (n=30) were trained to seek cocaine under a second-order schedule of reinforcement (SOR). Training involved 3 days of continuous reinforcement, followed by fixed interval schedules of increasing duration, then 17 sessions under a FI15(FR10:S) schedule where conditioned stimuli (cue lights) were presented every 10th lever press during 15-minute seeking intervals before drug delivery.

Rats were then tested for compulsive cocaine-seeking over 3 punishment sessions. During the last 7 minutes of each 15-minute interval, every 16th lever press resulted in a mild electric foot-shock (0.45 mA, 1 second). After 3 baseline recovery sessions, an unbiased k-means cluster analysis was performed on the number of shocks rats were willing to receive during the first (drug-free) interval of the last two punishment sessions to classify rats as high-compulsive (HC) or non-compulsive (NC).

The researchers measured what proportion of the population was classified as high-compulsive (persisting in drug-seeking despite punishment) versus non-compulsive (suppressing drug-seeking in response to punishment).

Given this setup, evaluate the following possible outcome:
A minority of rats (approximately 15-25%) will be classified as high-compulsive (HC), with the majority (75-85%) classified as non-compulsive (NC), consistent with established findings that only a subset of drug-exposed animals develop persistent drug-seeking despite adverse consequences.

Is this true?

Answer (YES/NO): YES